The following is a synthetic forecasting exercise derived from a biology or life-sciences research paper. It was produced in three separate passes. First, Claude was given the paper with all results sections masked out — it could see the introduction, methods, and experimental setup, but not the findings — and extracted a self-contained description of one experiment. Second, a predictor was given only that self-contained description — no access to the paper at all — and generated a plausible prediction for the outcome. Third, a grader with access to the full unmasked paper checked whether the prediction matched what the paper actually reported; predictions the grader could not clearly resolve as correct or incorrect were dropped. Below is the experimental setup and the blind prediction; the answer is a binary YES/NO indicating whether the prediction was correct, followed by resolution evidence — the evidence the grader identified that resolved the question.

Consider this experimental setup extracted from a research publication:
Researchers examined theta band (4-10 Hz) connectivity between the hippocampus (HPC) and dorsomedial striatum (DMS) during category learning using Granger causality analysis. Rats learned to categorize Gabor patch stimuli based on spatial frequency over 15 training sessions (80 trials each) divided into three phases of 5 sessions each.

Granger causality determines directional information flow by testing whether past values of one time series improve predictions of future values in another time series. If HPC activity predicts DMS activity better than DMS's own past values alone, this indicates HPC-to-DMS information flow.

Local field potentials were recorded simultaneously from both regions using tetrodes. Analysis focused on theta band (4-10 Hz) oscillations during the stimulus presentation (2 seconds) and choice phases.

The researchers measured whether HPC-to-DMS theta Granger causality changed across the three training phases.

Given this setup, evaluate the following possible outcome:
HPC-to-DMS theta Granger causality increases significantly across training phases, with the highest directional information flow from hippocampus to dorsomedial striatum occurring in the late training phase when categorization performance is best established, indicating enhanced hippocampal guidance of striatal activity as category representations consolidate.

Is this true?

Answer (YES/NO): NO